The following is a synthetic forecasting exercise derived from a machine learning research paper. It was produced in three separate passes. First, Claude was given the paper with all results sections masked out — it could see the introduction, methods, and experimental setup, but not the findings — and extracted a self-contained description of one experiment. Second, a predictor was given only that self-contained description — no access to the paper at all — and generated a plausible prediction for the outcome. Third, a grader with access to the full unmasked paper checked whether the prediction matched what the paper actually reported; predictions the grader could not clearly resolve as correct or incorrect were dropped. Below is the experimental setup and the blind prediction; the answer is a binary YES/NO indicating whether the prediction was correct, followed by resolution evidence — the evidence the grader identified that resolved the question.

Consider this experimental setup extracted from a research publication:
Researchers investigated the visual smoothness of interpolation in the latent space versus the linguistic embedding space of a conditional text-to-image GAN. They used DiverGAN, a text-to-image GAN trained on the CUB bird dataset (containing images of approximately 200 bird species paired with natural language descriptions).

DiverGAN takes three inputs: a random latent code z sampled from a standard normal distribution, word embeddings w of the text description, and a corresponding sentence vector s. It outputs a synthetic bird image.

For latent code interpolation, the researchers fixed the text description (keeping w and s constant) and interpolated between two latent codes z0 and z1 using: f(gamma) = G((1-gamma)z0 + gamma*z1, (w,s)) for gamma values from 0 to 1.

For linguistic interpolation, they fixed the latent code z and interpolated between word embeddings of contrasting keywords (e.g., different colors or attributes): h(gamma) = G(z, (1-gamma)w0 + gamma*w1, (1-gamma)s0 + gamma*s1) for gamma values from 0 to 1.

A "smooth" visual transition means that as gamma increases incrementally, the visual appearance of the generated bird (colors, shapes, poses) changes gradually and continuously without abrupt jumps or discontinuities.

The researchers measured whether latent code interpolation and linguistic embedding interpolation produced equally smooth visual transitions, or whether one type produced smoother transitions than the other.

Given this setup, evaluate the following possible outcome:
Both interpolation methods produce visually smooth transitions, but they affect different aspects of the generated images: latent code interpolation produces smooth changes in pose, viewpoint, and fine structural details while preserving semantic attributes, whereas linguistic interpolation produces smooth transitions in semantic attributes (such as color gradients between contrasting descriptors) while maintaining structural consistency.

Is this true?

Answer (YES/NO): NO